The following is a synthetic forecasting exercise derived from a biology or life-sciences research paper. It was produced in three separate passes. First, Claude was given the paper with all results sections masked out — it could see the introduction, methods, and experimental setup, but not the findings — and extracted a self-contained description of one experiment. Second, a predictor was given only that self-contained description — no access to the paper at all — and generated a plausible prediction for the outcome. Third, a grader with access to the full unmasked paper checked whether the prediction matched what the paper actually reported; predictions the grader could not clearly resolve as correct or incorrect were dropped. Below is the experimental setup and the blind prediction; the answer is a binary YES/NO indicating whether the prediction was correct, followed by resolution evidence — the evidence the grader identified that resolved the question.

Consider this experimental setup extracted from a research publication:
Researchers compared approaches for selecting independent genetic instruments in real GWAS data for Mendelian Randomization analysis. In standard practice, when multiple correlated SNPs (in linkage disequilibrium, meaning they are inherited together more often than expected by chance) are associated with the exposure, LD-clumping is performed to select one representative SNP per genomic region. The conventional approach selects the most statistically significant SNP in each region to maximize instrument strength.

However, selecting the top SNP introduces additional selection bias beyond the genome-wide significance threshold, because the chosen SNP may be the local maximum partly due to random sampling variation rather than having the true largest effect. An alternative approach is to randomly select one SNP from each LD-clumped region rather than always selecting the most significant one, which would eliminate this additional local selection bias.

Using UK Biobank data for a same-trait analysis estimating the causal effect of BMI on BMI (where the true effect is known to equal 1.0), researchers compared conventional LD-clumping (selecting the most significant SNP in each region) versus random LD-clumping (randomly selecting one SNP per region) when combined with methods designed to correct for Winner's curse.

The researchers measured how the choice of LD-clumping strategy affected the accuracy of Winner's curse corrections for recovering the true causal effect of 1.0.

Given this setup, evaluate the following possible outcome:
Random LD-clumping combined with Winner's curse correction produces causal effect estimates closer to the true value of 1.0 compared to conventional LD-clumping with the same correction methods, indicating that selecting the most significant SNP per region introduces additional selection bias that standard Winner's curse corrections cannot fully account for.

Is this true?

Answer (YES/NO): YES